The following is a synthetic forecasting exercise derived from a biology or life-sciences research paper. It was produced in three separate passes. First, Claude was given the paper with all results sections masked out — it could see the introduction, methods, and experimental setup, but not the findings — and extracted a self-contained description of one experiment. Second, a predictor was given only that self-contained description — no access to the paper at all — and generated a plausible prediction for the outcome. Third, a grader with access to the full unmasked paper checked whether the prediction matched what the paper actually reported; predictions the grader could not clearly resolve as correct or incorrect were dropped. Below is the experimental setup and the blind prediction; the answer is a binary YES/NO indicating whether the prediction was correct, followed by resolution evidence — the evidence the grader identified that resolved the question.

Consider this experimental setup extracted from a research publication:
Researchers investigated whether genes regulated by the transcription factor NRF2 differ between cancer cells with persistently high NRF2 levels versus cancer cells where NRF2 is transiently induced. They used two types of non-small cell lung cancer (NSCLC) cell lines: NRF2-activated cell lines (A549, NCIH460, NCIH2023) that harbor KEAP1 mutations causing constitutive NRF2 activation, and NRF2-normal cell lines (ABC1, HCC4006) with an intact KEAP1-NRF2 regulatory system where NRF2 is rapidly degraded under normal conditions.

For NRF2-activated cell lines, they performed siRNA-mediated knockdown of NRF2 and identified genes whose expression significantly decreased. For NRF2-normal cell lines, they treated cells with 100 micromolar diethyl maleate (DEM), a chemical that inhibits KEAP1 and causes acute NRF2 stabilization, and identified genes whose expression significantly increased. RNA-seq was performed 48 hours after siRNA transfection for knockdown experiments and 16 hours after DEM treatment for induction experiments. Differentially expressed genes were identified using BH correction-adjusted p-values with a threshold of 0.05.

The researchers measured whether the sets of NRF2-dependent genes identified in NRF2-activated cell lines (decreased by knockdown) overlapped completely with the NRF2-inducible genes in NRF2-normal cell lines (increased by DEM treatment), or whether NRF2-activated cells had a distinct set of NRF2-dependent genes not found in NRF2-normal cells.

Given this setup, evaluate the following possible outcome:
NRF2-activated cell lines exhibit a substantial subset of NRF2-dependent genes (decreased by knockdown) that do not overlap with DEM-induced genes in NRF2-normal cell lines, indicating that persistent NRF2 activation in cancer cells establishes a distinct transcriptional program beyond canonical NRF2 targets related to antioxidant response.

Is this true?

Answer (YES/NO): YES